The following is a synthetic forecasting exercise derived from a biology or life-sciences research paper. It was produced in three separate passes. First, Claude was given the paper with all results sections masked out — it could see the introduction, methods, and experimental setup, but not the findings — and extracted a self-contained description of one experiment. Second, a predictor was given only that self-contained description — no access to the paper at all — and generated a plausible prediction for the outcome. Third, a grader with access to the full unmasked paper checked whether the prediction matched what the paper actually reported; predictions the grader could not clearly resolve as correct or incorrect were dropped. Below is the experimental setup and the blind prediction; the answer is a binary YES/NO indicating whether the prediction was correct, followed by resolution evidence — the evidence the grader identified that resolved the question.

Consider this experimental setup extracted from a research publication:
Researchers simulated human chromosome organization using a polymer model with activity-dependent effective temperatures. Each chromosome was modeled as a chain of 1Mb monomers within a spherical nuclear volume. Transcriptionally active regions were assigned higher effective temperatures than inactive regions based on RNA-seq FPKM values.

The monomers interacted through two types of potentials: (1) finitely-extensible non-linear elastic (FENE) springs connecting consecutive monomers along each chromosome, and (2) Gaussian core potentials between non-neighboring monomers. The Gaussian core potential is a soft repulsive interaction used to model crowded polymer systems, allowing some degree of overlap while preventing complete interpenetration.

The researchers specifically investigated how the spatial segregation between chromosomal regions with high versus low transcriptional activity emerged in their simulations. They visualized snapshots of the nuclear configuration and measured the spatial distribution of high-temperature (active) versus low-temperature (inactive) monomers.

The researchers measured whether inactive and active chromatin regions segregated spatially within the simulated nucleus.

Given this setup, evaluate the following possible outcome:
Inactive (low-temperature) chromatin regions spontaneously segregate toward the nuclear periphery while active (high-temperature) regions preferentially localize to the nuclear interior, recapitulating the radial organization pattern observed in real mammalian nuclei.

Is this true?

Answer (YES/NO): YES